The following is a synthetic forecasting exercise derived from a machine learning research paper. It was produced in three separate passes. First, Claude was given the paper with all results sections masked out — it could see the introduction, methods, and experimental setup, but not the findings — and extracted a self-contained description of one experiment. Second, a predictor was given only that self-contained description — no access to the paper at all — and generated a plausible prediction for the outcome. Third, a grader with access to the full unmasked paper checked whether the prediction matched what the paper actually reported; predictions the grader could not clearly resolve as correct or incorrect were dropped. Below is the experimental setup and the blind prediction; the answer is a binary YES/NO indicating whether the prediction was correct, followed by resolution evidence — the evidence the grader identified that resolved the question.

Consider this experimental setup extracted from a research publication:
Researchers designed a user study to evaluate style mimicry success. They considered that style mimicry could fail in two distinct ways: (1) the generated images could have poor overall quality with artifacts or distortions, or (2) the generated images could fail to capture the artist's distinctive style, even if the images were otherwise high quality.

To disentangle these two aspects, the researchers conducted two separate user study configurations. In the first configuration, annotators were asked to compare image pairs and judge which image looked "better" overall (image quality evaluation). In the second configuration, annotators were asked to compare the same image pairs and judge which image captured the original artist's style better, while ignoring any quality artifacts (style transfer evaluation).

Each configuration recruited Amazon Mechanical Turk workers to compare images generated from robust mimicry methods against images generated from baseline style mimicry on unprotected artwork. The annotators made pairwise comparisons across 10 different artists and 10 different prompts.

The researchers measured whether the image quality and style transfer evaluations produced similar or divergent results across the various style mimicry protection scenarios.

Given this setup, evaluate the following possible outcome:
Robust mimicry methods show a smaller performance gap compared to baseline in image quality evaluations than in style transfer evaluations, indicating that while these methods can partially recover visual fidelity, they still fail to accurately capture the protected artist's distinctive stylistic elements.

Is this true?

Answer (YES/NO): NO